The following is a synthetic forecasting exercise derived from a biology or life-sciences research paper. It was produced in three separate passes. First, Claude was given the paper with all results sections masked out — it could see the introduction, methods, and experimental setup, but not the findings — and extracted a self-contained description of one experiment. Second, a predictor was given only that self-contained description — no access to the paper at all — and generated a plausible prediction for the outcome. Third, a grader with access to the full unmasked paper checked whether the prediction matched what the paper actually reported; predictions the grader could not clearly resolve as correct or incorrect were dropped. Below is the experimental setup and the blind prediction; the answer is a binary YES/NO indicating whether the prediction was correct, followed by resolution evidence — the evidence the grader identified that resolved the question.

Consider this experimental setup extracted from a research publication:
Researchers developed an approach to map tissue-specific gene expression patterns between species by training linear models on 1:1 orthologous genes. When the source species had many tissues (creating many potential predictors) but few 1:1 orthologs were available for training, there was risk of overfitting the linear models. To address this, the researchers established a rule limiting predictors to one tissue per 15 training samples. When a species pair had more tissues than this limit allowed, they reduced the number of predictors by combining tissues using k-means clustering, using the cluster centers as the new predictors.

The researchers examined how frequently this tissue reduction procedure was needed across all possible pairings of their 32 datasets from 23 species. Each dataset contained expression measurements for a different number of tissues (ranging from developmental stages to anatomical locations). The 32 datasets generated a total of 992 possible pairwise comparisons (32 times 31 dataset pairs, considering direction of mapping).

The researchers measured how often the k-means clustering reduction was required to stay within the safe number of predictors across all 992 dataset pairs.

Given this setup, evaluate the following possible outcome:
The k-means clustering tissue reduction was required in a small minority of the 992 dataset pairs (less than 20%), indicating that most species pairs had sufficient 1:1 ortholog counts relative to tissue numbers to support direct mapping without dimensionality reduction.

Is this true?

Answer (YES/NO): YES